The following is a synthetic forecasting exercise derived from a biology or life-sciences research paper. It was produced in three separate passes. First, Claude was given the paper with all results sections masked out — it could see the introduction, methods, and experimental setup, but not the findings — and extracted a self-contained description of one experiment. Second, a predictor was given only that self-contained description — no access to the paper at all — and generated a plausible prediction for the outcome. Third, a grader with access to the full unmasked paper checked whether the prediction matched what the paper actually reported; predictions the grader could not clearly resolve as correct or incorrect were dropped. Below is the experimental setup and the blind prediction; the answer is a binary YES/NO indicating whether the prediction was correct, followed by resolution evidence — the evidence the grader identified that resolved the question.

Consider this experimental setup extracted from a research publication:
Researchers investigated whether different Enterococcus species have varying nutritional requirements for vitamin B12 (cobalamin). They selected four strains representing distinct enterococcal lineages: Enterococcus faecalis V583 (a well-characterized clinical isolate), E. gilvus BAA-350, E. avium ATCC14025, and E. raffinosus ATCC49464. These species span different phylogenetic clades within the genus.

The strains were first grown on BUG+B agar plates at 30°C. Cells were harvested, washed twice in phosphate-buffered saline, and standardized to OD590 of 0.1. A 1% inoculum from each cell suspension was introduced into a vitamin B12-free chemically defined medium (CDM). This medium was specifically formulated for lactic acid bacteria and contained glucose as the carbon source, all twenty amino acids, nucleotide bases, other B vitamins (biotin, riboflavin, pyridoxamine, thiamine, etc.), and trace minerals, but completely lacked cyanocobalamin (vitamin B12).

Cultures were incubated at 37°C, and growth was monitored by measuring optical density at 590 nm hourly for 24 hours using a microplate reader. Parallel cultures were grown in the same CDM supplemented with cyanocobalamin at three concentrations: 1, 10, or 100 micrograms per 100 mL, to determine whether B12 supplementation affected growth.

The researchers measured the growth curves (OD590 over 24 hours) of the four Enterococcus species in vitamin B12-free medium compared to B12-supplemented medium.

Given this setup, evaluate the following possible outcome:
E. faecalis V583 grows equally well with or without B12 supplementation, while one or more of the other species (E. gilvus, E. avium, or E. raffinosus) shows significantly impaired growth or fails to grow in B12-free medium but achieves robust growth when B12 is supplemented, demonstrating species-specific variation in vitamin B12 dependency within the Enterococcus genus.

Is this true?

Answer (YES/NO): NO